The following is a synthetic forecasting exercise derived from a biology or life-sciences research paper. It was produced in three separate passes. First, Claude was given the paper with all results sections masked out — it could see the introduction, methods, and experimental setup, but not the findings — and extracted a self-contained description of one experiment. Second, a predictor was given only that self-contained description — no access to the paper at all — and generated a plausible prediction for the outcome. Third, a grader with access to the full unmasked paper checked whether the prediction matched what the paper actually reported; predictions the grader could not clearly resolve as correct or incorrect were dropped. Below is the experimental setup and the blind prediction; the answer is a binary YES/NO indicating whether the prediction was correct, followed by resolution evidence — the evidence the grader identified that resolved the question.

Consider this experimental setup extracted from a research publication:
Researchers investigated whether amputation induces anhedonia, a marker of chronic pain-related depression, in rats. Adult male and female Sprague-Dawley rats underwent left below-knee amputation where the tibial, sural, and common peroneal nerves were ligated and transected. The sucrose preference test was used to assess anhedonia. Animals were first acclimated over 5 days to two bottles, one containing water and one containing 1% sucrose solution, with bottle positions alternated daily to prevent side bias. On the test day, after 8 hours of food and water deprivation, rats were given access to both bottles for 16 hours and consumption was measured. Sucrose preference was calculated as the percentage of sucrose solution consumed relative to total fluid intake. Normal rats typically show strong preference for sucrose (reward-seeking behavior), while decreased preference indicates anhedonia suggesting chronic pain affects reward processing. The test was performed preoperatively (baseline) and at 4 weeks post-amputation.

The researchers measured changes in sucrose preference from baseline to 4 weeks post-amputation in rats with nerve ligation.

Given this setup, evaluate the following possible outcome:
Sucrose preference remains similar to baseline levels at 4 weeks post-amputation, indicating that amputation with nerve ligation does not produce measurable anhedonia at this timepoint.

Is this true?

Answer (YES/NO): YES